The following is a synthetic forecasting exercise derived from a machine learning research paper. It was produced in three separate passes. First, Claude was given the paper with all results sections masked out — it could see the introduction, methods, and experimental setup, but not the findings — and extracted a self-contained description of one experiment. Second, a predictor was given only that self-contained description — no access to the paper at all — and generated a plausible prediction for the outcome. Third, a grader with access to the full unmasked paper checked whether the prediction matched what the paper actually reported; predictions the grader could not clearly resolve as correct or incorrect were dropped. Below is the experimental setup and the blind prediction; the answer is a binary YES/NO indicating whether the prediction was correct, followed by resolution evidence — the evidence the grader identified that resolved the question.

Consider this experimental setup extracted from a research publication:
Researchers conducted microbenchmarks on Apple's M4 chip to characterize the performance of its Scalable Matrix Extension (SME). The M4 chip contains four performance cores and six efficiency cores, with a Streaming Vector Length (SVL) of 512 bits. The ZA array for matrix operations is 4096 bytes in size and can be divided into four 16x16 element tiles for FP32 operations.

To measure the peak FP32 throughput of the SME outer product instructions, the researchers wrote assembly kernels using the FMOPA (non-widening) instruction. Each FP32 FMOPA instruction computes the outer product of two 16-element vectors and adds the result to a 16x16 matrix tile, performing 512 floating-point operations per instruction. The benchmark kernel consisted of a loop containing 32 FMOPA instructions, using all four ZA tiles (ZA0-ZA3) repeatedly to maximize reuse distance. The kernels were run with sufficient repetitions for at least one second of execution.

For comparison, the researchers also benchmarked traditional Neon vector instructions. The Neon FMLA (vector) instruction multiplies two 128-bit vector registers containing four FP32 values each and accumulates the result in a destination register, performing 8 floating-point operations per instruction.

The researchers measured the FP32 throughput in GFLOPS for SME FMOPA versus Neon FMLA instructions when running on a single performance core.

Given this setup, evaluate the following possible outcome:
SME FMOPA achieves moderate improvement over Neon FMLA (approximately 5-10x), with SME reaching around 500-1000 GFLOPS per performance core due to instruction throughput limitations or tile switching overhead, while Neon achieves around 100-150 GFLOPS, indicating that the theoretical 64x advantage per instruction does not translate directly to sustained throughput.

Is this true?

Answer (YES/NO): NO